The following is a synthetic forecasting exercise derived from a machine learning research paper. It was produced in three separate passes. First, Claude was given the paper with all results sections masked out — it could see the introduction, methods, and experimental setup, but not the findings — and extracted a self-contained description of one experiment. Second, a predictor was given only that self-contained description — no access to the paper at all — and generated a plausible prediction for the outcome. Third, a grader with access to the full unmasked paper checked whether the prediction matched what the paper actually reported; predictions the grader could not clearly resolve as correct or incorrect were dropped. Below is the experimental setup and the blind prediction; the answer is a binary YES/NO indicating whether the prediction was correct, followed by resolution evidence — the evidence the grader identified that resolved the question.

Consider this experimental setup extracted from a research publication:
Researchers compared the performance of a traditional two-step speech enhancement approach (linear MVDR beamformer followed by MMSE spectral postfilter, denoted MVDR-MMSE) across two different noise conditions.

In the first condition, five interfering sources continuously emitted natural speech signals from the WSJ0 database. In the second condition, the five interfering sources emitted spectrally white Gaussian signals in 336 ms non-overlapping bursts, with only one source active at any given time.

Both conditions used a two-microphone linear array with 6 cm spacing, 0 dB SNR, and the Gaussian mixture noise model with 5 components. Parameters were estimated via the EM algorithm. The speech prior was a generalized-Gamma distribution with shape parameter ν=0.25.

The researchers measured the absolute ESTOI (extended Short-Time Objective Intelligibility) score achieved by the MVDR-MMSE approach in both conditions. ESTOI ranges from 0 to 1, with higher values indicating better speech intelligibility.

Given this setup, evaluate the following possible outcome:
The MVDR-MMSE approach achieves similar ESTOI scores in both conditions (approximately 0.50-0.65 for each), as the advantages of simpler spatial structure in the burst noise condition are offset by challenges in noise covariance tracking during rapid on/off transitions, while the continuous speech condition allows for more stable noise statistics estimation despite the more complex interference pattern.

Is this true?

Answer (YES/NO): NO